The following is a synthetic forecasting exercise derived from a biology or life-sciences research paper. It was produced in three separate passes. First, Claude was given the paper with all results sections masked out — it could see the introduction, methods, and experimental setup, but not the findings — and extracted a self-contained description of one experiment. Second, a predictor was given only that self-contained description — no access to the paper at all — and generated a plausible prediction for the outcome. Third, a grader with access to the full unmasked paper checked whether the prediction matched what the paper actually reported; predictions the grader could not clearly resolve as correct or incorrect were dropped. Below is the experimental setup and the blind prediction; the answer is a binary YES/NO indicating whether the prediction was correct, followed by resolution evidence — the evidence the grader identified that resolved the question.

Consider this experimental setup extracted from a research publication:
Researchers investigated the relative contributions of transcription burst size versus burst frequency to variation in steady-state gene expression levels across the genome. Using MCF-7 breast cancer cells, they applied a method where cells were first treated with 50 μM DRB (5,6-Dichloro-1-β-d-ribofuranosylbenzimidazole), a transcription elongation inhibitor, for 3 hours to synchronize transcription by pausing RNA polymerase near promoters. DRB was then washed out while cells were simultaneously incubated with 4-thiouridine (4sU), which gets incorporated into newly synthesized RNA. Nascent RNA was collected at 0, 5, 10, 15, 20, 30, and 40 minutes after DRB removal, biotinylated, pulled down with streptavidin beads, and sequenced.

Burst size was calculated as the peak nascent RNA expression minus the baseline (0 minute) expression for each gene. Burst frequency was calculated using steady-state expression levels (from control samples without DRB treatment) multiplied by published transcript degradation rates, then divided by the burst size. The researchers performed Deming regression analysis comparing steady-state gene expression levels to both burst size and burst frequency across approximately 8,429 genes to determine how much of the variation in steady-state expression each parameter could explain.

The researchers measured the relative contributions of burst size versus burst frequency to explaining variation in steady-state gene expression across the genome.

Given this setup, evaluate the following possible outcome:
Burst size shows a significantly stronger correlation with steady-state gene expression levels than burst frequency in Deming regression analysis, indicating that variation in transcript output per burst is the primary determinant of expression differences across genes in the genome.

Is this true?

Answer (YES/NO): YES